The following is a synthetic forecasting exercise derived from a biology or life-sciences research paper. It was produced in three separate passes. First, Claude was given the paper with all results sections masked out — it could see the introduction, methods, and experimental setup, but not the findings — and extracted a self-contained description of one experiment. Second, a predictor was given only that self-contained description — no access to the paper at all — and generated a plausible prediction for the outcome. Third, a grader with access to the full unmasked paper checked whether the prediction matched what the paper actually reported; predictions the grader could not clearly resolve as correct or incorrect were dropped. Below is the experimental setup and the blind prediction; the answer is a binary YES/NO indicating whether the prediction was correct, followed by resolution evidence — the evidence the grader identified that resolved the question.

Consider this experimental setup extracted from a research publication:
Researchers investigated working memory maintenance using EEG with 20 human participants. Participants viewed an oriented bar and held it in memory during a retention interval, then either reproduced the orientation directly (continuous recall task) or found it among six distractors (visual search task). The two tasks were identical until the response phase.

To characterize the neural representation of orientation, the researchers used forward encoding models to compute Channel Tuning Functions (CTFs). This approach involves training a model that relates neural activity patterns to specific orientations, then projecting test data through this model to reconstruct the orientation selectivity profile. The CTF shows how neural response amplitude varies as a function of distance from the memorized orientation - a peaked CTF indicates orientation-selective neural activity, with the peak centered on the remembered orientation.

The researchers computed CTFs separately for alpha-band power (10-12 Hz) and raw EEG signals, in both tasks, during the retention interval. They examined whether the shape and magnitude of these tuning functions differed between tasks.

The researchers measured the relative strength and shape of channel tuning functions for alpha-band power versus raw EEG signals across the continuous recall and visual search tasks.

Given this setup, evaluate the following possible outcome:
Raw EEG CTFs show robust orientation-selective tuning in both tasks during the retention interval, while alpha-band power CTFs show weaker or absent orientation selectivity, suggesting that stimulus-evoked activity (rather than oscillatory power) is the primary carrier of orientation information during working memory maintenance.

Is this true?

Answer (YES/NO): NO